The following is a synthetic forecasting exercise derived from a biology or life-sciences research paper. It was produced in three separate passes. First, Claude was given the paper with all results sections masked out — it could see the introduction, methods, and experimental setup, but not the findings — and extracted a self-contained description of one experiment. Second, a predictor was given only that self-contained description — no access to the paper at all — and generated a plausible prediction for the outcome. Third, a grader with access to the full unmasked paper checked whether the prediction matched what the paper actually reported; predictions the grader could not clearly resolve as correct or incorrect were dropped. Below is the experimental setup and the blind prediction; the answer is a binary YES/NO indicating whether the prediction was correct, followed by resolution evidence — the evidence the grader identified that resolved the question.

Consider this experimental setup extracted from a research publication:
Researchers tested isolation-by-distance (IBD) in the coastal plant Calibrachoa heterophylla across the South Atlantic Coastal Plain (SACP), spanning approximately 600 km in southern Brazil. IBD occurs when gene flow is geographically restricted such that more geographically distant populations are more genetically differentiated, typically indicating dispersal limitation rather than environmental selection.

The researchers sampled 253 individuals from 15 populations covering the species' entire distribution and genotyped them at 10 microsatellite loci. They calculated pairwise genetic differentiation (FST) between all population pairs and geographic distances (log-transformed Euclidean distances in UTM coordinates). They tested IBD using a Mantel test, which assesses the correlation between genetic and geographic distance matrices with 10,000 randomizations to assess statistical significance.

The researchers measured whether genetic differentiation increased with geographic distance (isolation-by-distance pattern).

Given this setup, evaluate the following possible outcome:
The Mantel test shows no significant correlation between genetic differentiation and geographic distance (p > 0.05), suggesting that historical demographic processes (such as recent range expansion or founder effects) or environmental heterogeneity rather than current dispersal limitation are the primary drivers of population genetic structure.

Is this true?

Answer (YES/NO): NO